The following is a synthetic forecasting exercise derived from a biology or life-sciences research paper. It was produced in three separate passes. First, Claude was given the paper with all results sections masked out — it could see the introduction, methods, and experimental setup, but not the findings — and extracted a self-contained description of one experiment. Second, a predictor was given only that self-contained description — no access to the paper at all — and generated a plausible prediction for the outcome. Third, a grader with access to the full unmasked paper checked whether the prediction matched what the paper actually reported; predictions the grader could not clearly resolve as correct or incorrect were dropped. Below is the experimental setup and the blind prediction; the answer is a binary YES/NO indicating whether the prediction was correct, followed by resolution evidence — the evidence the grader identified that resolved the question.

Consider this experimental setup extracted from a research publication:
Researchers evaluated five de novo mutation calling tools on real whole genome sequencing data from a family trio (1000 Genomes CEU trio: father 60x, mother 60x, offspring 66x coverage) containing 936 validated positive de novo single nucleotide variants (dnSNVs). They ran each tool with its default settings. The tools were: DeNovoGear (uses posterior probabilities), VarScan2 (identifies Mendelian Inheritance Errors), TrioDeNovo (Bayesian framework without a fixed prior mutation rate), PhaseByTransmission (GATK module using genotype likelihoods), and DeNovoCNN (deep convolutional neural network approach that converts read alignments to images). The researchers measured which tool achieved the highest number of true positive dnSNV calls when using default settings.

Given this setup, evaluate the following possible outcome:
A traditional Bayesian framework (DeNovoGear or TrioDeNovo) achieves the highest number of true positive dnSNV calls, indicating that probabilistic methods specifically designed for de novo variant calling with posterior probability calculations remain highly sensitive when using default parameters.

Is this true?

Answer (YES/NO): YES